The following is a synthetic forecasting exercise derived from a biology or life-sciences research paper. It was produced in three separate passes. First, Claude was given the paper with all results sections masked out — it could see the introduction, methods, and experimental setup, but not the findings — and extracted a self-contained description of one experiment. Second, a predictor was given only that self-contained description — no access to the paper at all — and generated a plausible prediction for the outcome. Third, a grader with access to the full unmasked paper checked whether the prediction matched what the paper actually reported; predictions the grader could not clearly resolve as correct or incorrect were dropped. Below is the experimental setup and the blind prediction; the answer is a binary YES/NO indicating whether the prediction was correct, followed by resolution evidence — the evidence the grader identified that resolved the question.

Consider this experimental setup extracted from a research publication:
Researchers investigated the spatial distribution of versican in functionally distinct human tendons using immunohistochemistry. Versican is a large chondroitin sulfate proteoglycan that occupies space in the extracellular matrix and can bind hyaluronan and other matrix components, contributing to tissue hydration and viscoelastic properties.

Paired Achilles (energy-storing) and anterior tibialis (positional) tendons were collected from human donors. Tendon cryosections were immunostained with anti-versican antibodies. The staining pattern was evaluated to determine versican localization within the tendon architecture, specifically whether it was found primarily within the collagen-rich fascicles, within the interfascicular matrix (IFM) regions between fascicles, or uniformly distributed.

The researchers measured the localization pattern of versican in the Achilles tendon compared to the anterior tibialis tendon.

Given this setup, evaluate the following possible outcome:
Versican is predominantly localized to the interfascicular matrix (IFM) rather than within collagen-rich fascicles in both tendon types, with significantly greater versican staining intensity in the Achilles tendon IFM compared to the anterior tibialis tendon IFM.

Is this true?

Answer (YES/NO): NO